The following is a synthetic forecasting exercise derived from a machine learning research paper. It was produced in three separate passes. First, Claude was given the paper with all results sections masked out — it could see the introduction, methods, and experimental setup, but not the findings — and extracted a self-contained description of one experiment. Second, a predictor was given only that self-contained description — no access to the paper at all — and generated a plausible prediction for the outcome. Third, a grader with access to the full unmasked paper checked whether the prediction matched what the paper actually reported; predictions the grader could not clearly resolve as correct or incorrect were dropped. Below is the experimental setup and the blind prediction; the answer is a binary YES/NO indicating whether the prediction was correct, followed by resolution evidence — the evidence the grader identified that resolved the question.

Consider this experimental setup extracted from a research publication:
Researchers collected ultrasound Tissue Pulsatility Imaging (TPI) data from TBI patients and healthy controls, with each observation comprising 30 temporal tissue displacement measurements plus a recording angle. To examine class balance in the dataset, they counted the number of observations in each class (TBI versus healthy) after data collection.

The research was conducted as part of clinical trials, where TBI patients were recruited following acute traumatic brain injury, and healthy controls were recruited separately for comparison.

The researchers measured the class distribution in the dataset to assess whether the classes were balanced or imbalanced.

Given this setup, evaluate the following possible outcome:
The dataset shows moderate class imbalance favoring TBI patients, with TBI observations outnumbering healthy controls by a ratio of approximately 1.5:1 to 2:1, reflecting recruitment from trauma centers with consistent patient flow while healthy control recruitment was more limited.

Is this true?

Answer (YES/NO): NO